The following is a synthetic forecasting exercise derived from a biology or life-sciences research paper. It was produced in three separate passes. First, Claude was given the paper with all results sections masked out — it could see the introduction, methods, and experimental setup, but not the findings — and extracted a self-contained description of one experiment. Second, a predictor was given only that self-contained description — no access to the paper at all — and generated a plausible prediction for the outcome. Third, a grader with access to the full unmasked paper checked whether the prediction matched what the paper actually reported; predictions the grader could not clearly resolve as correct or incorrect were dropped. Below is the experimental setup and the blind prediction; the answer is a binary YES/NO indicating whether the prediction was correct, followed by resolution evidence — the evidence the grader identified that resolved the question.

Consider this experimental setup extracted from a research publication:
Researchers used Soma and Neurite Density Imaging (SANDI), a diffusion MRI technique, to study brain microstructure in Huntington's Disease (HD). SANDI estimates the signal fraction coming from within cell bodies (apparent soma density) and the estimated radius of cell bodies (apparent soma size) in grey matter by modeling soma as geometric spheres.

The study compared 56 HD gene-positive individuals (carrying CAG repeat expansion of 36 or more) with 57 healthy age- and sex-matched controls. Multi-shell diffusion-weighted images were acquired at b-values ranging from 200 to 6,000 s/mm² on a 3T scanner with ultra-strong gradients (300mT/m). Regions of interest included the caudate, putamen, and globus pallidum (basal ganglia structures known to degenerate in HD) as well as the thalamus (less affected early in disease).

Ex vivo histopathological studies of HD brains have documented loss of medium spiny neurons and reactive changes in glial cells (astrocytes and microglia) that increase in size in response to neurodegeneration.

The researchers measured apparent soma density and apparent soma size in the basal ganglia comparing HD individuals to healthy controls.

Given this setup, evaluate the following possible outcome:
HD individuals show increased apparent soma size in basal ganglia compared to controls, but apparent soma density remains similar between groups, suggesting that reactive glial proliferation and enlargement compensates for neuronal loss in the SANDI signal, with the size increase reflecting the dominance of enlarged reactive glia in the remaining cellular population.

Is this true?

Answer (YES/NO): NO